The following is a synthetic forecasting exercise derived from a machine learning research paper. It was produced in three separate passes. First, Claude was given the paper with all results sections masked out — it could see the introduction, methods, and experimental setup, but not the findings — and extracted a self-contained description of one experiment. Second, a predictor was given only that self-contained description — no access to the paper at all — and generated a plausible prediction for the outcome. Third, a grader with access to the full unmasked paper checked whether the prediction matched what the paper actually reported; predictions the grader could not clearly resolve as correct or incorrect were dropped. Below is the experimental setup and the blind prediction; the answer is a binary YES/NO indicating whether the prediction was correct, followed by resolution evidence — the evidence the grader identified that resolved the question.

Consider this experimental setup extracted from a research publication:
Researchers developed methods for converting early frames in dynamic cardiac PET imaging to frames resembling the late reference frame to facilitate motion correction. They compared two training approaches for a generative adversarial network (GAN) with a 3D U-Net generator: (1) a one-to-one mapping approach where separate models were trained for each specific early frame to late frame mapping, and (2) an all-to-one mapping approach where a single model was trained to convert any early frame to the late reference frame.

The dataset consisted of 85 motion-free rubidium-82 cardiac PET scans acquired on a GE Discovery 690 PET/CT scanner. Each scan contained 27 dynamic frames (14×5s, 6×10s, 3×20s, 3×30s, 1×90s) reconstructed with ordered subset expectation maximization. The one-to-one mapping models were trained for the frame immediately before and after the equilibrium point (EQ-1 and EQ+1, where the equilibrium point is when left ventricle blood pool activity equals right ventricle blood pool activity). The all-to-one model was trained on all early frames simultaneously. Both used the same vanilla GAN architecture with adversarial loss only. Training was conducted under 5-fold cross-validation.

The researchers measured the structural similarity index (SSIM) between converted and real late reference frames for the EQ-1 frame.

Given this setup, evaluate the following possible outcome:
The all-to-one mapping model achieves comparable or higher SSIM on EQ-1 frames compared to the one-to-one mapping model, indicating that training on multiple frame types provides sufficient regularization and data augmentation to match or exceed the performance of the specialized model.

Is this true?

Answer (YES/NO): YES